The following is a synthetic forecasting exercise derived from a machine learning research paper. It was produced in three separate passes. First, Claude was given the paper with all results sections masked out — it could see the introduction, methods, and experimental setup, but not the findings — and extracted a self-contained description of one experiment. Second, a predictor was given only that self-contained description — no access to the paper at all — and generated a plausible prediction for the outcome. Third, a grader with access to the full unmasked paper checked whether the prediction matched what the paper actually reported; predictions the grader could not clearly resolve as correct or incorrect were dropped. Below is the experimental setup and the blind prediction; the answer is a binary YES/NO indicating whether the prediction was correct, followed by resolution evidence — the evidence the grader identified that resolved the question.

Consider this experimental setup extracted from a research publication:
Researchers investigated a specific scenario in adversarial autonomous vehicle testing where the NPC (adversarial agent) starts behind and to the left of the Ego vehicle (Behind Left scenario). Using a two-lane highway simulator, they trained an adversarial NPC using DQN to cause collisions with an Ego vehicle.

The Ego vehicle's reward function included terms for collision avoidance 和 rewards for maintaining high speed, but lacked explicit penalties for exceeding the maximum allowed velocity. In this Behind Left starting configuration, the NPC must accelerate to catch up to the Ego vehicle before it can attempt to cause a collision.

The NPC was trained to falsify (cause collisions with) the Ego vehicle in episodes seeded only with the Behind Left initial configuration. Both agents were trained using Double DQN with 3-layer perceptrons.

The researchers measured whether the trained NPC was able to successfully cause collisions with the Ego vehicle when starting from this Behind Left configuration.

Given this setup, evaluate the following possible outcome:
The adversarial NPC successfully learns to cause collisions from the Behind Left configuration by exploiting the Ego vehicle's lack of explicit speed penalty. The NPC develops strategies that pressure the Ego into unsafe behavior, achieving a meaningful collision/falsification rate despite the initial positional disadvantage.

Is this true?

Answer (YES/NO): NO